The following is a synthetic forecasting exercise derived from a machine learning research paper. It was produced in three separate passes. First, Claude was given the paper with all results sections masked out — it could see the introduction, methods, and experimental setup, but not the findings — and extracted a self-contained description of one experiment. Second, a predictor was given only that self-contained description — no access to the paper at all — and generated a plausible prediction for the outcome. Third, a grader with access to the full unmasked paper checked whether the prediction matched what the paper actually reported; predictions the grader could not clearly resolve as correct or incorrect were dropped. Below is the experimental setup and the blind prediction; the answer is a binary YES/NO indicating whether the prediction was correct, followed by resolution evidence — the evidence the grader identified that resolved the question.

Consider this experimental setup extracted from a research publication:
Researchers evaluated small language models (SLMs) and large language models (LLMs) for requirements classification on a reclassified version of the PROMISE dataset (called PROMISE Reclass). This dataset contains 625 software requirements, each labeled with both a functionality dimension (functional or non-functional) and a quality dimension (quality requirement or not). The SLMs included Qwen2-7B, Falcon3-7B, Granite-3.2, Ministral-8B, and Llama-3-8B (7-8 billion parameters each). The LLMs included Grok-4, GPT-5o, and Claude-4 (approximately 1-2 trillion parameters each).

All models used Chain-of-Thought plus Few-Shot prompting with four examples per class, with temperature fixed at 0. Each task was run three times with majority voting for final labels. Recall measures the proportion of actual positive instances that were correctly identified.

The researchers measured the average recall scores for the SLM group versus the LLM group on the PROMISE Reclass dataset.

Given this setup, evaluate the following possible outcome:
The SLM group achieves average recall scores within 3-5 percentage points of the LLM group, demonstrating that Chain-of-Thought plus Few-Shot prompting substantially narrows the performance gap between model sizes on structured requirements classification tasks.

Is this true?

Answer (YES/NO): NO